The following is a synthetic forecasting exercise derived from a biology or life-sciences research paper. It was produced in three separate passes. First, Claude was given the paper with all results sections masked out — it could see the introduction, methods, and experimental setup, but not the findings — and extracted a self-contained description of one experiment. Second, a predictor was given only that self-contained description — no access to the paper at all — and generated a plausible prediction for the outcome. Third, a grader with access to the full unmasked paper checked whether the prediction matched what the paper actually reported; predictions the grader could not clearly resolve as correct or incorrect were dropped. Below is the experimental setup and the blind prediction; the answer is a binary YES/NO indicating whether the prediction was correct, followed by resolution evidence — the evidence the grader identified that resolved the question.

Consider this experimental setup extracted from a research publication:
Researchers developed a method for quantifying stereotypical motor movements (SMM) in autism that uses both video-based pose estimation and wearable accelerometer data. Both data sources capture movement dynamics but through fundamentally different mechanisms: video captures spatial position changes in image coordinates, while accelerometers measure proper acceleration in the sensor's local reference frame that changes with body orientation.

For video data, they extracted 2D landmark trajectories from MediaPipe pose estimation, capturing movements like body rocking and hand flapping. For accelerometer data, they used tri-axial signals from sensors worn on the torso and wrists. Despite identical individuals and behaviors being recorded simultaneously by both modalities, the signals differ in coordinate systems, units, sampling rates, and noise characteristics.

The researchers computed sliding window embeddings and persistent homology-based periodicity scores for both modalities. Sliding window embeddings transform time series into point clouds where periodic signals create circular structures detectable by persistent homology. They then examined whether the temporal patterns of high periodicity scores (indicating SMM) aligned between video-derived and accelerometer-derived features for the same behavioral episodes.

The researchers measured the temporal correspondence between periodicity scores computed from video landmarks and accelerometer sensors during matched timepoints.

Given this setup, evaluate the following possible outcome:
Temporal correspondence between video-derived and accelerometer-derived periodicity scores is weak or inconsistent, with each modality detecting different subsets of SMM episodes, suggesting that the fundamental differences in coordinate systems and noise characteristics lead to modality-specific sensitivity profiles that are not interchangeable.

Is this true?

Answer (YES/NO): NO